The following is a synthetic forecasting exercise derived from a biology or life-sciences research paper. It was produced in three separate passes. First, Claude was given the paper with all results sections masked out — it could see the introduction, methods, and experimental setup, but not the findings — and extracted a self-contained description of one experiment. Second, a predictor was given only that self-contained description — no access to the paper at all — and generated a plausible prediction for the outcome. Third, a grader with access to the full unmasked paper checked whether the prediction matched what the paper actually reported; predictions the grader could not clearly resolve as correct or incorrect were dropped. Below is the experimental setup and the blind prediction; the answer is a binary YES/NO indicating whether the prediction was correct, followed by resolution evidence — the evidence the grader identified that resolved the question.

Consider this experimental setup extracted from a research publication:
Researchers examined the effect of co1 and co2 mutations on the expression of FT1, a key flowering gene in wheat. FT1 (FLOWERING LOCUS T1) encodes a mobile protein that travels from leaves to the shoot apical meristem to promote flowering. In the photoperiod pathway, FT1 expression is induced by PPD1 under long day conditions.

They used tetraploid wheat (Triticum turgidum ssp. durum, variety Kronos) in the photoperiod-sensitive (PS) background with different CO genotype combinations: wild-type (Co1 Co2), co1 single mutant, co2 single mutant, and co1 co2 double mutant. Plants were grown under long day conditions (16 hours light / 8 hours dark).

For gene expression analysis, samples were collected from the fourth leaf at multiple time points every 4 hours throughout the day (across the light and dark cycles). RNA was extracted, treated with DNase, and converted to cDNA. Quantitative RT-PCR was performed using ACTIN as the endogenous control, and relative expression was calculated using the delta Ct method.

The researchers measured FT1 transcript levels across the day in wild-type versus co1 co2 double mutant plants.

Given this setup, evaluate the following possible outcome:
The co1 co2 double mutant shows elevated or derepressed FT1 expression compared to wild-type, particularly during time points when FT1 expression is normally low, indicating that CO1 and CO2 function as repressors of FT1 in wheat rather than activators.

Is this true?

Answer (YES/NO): NO